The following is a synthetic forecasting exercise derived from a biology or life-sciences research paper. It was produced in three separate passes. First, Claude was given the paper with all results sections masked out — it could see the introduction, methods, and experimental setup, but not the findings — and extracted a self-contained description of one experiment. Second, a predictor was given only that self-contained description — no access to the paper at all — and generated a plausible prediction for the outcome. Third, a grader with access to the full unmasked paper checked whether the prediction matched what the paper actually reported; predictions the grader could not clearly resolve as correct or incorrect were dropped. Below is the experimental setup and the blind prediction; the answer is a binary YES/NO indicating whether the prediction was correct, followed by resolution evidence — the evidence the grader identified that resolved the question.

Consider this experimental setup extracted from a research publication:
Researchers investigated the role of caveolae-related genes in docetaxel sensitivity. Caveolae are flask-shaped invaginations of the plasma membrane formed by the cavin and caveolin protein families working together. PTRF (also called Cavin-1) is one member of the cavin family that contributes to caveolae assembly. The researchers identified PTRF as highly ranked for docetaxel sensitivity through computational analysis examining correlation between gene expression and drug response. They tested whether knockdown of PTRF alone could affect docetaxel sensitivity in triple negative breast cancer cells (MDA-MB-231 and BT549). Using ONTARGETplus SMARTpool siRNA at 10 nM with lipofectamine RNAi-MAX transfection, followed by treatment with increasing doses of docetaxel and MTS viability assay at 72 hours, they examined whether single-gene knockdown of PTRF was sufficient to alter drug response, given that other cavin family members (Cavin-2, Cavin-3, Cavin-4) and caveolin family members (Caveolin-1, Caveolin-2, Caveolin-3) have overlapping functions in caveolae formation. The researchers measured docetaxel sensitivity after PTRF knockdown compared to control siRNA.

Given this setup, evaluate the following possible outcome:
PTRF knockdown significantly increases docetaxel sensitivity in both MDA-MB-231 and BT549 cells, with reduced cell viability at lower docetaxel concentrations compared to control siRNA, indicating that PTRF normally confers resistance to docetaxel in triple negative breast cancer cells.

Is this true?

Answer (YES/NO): NO